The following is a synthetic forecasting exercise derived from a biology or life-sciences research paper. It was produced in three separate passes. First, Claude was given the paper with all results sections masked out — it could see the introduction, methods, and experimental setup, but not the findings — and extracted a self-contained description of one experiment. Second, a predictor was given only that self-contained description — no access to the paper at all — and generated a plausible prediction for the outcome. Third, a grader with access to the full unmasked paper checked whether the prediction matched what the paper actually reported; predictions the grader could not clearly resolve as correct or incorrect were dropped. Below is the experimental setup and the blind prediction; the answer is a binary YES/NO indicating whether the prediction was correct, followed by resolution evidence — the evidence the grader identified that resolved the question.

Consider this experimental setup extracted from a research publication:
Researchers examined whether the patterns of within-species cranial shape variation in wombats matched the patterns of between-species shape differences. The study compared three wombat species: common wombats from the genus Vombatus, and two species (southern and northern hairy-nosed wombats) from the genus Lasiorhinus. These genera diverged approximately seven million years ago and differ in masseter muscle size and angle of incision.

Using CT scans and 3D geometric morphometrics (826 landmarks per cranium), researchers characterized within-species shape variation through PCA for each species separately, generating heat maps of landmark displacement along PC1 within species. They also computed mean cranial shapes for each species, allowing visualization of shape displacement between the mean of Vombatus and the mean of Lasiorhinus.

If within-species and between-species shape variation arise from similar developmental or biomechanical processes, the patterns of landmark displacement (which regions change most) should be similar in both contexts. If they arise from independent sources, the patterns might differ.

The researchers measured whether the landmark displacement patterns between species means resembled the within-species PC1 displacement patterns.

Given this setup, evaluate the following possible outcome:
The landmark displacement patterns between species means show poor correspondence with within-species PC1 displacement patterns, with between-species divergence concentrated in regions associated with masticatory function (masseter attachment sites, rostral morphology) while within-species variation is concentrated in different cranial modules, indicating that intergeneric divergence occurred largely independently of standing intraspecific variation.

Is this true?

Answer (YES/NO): NO